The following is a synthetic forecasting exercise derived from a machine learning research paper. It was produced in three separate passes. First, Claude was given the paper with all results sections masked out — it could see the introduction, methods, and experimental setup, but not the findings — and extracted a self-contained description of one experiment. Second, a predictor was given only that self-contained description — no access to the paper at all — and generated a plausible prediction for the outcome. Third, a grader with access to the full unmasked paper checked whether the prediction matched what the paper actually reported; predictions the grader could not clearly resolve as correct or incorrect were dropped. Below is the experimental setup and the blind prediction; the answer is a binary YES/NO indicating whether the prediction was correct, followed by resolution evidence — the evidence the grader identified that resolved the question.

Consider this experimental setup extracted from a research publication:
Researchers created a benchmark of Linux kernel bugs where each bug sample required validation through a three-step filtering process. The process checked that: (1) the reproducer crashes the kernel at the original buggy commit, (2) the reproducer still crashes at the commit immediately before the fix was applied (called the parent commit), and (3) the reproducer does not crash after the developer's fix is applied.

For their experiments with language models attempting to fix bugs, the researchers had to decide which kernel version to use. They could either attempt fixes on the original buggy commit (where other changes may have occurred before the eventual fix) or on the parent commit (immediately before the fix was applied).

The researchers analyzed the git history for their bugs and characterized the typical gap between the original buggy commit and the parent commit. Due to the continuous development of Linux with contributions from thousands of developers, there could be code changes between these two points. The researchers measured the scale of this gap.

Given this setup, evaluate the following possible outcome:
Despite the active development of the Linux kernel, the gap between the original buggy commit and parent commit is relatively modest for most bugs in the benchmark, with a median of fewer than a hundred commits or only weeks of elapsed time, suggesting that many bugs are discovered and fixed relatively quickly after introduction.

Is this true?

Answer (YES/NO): NO